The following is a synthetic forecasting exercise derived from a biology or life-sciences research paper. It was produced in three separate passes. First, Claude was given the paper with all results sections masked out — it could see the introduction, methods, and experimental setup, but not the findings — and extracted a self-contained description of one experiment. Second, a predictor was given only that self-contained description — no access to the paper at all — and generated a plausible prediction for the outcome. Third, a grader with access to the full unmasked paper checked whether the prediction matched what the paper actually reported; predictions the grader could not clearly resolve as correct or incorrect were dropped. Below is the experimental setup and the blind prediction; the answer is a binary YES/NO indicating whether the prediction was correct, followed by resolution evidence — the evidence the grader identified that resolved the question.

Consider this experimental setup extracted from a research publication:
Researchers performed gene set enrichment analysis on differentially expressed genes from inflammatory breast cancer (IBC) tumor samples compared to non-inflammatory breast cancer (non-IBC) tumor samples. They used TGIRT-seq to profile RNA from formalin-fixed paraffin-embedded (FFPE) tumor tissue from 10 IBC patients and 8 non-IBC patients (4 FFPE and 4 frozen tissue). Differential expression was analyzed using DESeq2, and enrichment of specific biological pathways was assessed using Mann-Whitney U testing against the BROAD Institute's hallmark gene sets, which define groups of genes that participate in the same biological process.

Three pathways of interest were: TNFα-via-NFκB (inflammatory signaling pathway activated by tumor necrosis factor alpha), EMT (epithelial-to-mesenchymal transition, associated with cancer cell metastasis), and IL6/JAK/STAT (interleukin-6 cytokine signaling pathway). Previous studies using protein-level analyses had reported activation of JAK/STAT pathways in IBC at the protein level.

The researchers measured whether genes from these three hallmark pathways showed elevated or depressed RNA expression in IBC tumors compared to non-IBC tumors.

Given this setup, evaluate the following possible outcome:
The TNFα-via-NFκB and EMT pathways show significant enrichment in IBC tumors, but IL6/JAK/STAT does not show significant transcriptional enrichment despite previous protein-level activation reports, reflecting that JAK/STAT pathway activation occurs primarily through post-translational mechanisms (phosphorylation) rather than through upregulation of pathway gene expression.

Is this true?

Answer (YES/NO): YES